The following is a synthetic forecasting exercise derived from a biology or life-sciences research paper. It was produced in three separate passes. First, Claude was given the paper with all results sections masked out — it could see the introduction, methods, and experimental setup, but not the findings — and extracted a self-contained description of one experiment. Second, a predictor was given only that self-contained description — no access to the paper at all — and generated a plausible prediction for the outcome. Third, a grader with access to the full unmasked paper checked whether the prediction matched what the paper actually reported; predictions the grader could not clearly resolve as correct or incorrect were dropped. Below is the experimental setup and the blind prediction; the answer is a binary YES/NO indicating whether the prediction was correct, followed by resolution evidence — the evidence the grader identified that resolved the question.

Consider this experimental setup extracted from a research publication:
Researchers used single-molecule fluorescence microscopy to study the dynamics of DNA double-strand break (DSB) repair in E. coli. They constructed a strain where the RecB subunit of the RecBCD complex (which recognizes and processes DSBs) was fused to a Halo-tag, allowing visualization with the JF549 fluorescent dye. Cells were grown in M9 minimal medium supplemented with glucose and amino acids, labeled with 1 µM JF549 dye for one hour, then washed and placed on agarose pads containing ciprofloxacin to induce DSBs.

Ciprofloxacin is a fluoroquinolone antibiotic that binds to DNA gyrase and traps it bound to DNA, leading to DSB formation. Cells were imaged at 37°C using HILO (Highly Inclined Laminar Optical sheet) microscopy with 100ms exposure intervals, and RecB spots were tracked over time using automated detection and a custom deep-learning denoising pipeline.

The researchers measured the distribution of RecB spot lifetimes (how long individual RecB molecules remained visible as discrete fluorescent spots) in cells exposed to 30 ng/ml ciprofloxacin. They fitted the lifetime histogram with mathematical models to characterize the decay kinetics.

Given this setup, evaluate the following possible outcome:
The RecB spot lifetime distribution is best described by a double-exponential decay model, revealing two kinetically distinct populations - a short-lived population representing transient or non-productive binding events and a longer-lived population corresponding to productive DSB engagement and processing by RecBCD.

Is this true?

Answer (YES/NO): YES